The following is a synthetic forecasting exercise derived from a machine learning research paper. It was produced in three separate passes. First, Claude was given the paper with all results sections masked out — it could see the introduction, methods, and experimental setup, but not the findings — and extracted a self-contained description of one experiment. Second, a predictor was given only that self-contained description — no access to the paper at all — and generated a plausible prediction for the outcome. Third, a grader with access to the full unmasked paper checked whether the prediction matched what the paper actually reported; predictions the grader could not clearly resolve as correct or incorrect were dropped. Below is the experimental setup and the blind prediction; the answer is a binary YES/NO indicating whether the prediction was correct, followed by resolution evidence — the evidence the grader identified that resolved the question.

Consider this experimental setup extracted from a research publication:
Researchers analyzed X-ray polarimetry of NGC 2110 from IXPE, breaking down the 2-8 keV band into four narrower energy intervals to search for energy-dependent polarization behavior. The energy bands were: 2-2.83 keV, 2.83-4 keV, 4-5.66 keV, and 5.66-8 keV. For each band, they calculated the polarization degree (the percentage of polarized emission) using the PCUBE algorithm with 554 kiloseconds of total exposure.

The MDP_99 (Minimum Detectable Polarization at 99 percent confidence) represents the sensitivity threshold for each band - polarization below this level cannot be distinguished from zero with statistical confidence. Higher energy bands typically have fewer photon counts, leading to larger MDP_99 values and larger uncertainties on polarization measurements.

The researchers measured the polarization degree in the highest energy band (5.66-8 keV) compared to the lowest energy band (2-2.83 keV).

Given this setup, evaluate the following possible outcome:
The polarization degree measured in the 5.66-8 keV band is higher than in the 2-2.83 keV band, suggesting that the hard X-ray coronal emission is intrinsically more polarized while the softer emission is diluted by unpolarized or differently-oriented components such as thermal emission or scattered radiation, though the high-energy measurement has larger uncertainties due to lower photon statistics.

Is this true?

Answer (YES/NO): NO